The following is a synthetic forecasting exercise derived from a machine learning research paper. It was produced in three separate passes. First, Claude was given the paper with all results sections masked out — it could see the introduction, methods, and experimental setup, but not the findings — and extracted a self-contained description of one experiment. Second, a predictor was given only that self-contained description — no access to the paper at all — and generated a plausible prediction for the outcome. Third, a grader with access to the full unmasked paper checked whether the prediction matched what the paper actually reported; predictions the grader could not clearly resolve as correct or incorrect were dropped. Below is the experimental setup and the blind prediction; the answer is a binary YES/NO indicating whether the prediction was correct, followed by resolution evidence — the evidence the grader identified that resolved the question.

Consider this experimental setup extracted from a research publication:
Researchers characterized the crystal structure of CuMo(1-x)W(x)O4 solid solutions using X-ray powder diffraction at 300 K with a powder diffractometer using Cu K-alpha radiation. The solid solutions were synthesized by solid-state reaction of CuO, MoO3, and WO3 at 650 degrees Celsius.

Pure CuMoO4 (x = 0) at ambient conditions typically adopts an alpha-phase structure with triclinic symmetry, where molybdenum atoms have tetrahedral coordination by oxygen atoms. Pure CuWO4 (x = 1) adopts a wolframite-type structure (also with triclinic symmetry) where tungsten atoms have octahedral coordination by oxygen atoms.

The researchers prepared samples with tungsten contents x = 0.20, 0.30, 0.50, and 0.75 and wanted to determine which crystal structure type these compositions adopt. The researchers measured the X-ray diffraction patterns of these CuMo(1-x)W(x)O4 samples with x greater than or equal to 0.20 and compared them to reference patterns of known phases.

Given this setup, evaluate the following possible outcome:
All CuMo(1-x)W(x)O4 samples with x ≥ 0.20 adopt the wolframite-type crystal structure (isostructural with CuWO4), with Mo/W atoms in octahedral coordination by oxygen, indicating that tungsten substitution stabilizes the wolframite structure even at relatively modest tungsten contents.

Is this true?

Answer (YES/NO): YES